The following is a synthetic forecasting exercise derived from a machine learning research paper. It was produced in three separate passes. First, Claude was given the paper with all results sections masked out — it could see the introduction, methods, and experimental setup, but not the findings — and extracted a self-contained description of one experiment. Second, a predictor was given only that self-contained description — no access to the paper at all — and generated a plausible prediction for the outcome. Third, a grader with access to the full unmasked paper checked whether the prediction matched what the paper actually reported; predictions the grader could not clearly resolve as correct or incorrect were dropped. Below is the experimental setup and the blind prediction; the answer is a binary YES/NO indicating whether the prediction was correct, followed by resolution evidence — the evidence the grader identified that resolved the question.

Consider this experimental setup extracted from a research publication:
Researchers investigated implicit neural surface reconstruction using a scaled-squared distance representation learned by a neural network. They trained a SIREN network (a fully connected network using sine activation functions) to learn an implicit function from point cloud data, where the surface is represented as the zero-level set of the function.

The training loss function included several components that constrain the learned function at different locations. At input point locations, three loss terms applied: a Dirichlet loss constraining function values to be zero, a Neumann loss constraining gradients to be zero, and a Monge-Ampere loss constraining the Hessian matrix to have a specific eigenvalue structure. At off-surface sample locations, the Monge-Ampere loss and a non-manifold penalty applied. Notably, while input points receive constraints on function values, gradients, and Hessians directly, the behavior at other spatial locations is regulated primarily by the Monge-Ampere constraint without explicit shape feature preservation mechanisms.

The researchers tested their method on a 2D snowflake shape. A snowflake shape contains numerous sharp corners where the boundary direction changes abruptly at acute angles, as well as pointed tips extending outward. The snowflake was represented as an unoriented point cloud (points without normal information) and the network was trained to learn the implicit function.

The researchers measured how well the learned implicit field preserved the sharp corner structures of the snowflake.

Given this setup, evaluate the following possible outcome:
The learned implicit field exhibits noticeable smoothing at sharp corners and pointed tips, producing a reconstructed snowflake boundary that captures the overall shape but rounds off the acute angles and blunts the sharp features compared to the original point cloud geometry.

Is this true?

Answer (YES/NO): YES